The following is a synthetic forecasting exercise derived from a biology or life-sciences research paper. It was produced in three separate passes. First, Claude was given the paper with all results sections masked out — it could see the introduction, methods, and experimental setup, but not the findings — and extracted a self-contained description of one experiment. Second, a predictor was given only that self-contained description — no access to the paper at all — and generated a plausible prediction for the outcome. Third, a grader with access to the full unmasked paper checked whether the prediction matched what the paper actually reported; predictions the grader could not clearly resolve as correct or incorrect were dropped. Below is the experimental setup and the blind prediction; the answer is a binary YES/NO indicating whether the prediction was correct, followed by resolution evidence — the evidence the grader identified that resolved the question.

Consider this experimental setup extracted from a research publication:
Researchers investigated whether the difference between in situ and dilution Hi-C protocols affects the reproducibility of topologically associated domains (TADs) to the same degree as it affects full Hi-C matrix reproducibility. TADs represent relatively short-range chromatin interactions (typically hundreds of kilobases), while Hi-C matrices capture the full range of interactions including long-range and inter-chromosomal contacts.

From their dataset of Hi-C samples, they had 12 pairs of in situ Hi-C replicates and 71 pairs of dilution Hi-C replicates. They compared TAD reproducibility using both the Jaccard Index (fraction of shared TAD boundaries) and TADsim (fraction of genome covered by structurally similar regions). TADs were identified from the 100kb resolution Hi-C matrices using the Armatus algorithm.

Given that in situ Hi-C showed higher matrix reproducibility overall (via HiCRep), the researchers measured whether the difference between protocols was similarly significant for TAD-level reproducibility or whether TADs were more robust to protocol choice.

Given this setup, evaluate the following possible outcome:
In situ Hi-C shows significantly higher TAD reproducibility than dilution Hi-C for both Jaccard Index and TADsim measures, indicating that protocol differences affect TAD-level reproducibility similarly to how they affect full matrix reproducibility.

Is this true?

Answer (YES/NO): NO